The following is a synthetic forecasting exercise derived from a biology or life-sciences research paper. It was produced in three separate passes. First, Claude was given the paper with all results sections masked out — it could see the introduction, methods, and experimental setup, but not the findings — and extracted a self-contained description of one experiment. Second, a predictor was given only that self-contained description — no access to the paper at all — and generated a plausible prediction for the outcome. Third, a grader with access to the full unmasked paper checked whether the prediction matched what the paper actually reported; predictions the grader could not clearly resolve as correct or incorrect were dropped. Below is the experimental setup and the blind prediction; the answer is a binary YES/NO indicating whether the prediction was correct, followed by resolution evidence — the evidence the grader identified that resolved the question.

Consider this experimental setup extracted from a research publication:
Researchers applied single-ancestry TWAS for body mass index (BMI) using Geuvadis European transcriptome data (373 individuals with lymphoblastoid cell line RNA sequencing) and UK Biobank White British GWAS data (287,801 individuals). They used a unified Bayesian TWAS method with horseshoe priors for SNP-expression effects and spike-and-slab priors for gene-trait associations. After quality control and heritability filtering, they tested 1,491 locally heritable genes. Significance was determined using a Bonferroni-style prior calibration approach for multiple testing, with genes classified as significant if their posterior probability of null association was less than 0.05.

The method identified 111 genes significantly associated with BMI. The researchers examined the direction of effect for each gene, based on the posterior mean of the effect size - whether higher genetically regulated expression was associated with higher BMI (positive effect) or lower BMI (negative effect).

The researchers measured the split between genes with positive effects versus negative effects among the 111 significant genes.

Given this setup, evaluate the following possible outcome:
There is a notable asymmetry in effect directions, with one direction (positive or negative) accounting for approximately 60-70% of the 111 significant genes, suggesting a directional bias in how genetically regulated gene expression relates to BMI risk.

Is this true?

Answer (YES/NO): NO